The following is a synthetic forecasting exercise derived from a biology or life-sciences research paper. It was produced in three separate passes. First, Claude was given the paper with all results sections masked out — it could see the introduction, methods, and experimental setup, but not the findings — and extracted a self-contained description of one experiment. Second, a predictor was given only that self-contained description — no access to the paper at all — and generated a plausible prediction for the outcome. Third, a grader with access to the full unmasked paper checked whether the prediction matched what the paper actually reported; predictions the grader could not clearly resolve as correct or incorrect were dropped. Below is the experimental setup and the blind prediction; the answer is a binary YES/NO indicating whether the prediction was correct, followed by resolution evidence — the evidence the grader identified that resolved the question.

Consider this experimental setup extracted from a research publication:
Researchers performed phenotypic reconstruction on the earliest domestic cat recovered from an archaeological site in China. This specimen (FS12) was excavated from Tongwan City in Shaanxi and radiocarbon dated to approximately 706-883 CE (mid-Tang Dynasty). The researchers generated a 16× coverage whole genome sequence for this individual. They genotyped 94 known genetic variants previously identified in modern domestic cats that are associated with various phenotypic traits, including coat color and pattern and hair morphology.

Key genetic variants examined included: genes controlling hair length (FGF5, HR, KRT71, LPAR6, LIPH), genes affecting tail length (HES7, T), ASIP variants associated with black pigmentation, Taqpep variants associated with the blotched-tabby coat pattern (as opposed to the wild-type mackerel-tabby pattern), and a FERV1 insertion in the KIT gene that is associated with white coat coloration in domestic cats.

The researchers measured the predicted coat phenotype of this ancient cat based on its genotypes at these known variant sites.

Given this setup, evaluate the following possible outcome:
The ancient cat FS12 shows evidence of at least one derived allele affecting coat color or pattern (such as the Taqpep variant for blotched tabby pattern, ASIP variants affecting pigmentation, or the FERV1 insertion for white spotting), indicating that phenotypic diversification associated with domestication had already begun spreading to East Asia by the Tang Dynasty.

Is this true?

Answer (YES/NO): YES